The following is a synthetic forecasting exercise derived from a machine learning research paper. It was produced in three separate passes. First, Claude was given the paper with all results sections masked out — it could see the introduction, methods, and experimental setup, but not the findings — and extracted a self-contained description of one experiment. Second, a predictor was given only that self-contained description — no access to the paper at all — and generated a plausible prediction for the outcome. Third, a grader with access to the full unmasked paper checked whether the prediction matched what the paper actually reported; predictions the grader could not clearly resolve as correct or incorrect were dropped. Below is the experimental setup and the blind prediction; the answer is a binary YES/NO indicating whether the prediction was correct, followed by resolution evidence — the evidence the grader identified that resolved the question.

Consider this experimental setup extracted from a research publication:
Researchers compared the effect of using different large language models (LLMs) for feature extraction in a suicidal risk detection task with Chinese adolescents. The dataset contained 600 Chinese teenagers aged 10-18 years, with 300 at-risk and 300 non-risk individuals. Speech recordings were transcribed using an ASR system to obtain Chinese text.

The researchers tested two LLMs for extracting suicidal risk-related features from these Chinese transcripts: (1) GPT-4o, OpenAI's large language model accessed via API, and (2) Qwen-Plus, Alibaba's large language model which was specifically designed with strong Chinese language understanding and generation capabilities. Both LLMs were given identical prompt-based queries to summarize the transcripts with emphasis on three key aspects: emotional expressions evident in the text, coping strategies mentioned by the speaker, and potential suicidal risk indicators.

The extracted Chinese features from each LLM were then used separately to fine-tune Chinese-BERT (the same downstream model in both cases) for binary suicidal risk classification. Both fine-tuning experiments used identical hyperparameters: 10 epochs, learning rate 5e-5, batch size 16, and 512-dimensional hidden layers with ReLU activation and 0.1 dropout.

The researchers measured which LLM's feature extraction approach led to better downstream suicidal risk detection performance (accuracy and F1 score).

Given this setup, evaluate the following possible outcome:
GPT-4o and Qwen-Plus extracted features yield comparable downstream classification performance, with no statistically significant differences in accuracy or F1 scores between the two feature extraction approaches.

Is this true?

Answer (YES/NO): NO